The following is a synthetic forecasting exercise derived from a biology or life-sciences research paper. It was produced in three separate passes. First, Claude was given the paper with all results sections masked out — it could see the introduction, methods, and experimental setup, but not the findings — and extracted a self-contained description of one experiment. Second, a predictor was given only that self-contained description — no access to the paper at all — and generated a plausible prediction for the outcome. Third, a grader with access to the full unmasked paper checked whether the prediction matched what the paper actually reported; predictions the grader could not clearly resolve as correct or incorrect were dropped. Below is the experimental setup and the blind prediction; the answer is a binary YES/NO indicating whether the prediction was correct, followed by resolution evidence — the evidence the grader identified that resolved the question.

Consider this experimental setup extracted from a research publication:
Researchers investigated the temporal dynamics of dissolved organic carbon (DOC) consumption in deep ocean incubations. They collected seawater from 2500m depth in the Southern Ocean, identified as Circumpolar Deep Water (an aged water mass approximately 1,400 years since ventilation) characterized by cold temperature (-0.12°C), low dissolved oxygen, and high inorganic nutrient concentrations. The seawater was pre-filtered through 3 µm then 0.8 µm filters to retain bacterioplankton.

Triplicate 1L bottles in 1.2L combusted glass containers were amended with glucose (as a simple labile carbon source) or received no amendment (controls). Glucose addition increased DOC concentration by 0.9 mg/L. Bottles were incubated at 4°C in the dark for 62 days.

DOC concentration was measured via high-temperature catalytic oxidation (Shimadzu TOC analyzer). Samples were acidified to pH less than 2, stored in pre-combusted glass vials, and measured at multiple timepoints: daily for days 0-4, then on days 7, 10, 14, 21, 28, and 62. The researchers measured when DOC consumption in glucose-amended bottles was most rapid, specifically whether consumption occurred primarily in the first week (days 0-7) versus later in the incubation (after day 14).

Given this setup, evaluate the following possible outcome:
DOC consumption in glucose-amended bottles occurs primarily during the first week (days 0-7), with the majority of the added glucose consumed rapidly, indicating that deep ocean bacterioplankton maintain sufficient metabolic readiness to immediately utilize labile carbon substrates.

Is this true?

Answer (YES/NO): NO